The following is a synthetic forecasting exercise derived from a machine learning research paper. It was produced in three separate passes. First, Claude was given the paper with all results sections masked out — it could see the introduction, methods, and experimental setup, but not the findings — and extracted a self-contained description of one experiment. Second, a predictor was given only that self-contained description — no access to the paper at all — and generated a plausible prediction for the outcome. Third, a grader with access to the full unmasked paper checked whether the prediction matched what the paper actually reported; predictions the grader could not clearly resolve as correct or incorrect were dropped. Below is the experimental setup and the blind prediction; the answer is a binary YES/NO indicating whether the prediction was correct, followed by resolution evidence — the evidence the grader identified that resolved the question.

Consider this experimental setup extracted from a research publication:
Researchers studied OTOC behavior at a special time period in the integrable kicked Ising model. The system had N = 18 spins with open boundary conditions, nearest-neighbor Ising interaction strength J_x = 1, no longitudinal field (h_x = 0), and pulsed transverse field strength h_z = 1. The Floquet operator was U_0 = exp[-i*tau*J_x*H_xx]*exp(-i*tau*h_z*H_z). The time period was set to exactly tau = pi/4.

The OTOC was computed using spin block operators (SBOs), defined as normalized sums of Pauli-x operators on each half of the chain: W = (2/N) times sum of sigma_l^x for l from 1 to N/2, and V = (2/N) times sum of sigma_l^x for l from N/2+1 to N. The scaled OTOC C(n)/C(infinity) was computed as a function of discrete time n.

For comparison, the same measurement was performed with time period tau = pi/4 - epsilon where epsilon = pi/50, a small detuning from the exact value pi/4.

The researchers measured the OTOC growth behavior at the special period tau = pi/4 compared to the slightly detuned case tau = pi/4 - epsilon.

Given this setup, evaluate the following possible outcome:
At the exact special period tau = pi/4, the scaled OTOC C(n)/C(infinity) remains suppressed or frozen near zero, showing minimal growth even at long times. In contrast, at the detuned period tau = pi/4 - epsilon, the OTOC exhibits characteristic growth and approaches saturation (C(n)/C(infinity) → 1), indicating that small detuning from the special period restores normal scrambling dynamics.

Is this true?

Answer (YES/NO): NO